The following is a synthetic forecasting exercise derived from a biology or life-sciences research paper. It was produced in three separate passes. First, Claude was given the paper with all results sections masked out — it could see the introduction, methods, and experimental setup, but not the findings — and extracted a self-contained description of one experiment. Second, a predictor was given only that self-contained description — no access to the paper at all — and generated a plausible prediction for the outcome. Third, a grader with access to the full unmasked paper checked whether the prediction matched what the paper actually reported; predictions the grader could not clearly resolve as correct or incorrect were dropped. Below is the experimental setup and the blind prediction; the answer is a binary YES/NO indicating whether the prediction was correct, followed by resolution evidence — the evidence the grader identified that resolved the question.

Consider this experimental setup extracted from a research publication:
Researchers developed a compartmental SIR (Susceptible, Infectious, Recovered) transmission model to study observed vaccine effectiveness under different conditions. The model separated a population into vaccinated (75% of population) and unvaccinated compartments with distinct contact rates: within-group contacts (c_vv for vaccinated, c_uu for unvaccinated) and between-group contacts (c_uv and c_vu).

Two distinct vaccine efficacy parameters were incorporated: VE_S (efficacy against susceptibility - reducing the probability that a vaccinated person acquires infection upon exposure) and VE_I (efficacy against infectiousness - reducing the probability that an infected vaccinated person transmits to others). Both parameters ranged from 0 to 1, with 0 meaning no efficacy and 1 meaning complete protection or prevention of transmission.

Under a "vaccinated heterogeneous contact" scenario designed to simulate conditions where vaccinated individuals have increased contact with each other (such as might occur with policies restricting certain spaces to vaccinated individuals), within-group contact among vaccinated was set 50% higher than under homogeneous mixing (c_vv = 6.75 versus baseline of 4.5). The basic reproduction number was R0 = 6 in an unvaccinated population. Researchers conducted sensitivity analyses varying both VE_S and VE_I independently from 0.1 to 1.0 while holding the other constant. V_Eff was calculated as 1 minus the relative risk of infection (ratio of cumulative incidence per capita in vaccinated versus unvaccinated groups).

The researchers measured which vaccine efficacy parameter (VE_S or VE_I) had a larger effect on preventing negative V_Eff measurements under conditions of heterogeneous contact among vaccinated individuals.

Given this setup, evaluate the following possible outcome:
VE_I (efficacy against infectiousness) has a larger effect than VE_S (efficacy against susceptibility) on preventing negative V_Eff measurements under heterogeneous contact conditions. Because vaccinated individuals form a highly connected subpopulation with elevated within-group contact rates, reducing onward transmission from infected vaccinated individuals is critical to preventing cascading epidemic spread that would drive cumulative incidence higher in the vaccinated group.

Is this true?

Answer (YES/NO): NO